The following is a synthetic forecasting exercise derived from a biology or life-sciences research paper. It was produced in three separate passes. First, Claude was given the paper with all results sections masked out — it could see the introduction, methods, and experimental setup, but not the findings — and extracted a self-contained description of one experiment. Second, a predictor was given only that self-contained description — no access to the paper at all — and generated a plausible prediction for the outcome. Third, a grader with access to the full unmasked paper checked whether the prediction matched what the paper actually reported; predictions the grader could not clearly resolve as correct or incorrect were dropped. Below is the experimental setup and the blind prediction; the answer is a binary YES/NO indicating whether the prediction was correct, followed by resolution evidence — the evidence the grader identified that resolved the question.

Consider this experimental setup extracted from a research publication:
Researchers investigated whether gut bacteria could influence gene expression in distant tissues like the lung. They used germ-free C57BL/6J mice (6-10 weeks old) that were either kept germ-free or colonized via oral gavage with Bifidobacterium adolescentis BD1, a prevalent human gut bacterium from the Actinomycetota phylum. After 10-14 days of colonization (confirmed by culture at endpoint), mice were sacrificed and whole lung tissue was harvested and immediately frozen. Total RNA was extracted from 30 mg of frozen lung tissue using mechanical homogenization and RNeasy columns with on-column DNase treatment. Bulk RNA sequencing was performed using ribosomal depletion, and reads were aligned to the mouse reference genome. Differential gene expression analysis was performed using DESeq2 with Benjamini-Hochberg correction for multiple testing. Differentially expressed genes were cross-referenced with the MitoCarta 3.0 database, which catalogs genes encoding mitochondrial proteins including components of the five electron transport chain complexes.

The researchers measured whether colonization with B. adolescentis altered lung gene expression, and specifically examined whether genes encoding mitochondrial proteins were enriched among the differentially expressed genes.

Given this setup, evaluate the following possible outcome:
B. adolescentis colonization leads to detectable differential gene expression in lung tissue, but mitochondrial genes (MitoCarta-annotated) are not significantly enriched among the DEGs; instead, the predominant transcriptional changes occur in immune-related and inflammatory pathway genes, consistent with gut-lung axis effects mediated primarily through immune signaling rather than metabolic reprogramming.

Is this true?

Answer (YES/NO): NO